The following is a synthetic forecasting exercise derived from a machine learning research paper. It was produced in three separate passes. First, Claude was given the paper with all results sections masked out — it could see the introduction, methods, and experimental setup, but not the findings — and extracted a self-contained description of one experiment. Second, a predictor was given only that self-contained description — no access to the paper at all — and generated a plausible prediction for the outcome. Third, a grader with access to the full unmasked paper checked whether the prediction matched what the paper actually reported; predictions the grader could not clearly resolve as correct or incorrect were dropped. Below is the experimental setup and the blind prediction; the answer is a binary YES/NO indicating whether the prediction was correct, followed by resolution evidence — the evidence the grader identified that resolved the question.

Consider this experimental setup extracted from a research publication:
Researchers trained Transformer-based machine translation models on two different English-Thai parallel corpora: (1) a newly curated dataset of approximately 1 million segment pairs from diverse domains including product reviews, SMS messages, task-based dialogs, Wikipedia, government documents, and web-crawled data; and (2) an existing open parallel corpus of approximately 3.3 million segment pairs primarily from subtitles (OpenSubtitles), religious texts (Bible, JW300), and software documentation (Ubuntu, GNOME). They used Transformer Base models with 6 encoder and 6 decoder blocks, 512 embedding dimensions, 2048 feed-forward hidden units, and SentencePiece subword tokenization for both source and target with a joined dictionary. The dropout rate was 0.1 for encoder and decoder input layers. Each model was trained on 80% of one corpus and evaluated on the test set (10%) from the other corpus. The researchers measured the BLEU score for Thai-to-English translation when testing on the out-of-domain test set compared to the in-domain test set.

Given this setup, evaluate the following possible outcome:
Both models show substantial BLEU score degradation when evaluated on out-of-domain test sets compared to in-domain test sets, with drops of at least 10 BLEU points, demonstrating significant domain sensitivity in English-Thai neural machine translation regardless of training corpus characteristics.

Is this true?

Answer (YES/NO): YES